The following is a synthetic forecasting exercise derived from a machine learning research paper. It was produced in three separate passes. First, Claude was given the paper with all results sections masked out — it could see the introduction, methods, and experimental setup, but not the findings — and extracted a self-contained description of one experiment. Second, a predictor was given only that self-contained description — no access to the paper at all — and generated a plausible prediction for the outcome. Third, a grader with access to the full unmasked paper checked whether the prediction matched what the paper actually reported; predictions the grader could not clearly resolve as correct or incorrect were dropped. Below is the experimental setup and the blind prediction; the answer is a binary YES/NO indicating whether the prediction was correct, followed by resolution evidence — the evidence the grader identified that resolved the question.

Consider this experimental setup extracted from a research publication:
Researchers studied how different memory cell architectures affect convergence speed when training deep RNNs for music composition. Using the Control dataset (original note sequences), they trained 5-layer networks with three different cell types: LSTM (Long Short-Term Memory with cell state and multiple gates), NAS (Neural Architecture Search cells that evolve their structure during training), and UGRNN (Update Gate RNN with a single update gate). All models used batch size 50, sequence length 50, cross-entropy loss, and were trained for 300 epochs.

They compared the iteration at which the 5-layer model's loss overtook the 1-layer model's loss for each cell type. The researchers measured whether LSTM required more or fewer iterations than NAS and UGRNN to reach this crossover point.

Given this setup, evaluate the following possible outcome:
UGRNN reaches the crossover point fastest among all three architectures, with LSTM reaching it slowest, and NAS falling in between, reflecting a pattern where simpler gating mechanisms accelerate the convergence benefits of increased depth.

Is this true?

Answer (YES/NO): NO